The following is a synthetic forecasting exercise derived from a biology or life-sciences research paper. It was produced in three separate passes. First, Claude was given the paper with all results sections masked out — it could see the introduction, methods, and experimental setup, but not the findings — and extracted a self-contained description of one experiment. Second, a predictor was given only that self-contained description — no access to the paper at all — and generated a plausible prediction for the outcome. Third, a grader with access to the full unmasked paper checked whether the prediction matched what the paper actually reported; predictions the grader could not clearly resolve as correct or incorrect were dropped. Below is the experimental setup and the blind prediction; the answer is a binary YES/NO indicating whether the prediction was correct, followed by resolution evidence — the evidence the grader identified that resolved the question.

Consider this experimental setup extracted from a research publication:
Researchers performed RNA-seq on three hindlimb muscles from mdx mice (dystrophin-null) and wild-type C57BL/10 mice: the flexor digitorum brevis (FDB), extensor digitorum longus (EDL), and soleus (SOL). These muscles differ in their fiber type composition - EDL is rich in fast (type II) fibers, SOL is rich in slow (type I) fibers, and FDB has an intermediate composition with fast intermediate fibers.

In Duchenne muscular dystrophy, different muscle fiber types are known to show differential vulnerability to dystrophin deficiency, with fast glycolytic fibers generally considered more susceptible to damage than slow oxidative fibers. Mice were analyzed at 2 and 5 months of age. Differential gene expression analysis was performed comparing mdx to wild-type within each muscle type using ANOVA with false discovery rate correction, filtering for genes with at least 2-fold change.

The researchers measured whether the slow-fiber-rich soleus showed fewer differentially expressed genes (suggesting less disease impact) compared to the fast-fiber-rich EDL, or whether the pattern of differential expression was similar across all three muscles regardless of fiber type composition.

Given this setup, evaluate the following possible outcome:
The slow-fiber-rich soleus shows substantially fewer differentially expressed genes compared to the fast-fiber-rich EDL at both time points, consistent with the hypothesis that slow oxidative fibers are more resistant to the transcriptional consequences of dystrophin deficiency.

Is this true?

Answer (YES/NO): NO